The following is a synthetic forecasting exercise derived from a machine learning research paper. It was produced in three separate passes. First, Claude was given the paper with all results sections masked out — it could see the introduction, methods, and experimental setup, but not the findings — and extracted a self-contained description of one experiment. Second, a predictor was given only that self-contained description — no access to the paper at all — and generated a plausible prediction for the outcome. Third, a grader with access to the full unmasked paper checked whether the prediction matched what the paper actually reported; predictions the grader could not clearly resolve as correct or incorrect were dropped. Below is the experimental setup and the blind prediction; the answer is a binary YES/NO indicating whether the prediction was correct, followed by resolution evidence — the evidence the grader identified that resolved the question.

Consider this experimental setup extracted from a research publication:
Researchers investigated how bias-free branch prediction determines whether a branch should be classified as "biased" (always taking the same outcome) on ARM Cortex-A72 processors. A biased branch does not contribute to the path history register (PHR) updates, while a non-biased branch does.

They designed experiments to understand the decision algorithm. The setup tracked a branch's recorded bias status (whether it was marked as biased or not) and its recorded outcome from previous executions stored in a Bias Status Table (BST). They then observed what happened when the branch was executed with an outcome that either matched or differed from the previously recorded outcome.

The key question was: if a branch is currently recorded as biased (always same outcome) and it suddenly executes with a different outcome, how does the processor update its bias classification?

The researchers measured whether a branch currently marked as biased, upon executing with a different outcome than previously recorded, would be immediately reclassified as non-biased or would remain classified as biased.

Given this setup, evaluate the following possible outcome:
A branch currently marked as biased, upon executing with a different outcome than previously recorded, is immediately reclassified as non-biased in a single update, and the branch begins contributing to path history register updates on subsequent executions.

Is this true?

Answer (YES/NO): YES